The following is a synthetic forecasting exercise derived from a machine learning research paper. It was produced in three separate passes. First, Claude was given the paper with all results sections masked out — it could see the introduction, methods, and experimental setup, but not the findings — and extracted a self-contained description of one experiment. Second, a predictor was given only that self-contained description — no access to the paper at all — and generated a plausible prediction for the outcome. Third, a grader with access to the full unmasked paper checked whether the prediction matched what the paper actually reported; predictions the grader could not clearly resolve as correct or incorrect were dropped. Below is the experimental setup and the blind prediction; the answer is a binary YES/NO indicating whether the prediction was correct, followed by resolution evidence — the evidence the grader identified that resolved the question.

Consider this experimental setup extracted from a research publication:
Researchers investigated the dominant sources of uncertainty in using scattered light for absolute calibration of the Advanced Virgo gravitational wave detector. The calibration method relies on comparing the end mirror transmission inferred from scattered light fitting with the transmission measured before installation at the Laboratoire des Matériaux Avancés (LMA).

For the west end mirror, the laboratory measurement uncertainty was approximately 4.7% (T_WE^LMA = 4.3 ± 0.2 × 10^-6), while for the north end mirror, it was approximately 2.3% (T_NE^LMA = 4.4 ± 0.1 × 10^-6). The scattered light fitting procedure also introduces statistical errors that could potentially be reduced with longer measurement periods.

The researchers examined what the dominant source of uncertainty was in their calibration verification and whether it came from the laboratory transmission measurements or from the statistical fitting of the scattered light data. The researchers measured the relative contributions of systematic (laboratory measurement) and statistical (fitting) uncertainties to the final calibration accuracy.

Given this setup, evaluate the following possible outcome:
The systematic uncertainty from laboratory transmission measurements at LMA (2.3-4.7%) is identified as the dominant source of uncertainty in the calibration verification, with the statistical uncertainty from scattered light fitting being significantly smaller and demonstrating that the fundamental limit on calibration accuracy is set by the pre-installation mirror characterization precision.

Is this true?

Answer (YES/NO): YES